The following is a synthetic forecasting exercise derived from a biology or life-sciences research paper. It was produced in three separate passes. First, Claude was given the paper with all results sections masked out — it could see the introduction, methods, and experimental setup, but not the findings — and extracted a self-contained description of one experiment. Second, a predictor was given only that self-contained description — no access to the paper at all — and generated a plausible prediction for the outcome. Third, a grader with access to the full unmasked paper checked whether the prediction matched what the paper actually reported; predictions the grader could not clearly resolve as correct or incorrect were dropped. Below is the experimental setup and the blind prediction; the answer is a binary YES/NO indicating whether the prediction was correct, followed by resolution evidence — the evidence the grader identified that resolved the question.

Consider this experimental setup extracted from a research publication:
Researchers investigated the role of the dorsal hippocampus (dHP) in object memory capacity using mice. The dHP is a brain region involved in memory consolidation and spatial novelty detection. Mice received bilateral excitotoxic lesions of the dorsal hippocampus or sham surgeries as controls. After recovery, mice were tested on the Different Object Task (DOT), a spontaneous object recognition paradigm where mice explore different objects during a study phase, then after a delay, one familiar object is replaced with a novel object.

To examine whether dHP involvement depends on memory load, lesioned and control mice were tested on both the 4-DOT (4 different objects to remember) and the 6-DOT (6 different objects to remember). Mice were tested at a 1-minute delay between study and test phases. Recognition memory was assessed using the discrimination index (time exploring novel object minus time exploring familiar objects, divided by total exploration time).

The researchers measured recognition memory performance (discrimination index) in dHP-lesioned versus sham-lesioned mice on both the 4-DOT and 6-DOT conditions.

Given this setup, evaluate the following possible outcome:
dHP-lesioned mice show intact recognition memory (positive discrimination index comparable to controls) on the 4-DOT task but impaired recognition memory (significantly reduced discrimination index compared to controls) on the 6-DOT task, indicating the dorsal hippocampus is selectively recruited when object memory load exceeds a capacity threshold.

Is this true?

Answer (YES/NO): YES